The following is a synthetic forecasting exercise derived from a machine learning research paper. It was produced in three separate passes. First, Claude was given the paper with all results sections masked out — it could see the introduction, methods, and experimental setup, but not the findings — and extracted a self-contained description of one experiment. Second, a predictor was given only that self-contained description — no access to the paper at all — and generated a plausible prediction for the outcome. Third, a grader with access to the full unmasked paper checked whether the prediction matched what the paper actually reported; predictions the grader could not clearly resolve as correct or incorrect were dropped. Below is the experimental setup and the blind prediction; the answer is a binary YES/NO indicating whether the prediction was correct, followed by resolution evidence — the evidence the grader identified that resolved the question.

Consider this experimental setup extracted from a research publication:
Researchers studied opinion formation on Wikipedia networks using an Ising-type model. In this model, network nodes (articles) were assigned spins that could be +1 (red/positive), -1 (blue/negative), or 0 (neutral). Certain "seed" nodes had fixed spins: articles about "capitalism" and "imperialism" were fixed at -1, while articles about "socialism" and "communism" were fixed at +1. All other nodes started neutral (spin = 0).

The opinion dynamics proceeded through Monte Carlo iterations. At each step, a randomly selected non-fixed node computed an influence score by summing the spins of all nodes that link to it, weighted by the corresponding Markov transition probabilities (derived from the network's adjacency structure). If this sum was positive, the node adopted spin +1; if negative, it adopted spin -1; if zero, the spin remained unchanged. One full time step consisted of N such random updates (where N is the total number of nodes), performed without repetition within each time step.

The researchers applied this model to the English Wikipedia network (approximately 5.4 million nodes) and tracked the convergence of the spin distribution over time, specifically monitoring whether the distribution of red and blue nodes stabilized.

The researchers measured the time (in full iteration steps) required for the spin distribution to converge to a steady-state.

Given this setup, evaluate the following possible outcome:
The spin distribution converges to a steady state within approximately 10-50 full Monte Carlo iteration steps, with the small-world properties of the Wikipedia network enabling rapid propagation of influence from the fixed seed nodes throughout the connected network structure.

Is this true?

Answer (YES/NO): YES